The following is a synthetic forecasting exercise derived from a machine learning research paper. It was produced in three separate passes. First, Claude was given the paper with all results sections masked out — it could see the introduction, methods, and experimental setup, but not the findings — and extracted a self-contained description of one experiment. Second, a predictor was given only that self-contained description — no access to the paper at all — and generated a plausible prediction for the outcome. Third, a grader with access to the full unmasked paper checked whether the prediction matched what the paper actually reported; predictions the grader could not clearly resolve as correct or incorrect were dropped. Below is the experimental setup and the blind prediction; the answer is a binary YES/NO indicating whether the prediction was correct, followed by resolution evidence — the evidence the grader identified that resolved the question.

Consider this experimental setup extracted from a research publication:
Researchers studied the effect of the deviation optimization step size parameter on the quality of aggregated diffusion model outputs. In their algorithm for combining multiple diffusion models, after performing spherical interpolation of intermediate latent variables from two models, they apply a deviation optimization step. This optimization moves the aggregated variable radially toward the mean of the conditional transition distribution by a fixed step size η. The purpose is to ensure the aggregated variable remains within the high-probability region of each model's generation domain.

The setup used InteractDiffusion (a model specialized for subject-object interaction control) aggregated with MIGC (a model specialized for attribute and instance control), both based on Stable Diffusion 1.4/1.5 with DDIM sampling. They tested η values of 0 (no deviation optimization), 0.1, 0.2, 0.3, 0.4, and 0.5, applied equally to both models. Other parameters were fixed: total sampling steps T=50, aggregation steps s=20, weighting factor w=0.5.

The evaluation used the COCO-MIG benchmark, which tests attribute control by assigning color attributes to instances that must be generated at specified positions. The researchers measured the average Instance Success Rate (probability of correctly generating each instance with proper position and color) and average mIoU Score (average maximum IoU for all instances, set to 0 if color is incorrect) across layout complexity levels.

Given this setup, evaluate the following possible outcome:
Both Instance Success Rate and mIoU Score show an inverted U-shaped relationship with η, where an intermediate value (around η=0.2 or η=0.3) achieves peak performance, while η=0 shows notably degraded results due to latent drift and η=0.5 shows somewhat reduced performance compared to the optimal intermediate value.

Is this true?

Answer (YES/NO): NO